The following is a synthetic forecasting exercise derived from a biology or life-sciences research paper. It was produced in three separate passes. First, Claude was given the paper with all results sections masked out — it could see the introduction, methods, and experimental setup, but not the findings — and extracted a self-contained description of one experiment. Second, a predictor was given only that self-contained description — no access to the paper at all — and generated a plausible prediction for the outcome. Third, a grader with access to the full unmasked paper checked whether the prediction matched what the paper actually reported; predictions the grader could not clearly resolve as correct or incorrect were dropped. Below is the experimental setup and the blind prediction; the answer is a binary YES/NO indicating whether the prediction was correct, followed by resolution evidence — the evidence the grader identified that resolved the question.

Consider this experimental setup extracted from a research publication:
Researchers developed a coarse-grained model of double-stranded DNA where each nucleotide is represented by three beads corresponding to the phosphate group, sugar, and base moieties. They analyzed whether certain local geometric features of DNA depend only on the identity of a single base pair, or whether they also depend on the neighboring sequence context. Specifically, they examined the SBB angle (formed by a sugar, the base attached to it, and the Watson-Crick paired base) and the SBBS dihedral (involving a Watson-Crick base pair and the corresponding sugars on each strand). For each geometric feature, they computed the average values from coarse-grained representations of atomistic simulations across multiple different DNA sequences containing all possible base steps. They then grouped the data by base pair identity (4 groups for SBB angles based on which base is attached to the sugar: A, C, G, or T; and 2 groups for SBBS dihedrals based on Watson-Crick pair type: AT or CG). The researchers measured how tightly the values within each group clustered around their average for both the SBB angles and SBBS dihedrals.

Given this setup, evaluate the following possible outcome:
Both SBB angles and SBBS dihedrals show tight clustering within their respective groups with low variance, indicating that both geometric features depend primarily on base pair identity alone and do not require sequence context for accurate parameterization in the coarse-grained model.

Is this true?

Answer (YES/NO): NO